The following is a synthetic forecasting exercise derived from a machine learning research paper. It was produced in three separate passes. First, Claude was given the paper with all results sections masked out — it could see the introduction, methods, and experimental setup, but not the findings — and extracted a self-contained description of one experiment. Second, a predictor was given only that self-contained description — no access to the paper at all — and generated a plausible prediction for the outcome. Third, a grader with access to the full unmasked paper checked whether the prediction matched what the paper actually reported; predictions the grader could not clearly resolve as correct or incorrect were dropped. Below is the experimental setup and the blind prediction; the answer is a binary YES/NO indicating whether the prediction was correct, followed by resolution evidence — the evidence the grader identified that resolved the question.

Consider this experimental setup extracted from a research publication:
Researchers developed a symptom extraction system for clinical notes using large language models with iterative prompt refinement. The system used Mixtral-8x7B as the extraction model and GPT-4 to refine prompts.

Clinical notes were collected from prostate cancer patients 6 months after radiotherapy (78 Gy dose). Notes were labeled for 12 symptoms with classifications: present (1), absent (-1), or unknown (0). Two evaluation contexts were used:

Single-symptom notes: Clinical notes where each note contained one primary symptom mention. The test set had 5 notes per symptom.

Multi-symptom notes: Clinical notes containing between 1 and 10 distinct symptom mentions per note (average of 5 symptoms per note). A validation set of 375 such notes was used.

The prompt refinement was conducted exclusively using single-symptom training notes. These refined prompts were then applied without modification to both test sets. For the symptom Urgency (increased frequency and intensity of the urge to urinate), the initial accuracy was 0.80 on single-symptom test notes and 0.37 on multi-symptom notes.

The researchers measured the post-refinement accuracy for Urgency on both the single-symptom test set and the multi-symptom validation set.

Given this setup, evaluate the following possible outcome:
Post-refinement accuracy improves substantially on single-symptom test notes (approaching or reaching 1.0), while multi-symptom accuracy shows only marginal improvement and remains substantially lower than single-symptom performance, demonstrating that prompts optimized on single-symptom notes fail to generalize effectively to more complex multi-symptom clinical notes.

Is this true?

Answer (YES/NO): NO